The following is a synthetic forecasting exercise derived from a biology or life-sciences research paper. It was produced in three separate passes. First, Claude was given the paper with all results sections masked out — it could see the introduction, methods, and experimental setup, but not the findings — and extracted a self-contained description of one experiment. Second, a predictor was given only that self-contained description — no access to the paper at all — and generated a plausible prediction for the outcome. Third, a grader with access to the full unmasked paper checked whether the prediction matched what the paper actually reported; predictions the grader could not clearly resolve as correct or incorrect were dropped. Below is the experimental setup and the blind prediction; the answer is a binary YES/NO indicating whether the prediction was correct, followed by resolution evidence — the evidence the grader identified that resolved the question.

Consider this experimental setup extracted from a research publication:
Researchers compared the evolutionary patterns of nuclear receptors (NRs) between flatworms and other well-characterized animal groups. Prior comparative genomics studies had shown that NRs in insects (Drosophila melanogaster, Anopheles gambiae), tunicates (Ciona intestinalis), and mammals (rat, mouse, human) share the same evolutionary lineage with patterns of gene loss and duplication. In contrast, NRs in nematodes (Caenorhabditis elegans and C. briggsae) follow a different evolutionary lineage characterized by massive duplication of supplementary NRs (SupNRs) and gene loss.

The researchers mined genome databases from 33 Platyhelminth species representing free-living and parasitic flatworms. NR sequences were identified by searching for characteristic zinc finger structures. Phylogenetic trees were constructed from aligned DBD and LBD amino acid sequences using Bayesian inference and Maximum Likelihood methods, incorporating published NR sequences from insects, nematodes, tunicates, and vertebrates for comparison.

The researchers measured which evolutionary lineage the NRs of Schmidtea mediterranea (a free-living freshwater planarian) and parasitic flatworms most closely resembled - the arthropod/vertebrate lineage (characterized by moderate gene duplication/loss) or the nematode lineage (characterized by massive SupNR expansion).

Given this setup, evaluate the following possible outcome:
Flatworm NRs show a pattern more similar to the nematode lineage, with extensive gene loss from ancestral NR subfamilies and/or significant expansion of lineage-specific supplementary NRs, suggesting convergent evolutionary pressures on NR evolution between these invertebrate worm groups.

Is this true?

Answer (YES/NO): NO